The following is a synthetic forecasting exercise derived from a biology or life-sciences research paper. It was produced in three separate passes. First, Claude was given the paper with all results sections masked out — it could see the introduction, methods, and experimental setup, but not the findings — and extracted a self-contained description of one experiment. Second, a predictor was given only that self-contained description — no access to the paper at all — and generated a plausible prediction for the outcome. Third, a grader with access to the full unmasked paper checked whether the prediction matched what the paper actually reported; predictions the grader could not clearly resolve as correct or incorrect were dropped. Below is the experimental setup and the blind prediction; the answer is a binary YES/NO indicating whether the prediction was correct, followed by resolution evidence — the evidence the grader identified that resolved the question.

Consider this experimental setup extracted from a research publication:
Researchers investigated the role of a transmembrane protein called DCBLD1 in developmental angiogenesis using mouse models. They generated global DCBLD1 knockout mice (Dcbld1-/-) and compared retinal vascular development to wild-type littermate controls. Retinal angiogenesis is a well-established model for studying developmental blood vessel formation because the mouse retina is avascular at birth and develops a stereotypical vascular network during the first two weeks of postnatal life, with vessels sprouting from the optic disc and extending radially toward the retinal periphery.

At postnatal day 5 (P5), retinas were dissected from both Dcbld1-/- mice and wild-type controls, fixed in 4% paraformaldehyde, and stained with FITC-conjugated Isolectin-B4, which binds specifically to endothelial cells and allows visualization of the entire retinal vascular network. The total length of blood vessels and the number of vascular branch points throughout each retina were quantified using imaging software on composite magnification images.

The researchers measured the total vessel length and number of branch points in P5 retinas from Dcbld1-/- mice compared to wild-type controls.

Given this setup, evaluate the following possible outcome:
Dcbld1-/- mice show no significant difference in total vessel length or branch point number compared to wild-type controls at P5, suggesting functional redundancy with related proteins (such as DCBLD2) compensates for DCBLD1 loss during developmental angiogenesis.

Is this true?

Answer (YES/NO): NO